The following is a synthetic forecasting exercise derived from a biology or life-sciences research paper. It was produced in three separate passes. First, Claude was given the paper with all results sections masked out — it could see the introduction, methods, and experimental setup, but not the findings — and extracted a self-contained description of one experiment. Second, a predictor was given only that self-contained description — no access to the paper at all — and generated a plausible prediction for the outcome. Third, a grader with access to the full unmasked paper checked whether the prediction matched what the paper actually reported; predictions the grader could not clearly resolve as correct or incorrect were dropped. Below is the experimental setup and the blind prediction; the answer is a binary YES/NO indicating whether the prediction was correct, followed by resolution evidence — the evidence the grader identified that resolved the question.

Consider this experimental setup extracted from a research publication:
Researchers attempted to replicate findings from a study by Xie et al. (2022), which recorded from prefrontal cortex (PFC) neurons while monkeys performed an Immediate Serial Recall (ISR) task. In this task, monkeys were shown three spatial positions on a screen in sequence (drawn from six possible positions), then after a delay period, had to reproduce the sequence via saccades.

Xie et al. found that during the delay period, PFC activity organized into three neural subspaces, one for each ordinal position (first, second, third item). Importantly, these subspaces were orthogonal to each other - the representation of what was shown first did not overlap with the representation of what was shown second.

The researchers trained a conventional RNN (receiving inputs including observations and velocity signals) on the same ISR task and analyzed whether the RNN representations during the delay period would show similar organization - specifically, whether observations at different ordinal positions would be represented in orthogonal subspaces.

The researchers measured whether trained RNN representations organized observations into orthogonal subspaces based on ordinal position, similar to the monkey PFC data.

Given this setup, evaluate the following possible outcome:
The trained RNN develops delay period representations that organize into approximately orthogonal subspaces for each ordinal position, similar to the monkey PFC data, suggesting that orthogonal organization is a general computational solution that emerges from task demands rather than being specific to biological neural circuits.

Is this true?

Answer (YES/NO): YES